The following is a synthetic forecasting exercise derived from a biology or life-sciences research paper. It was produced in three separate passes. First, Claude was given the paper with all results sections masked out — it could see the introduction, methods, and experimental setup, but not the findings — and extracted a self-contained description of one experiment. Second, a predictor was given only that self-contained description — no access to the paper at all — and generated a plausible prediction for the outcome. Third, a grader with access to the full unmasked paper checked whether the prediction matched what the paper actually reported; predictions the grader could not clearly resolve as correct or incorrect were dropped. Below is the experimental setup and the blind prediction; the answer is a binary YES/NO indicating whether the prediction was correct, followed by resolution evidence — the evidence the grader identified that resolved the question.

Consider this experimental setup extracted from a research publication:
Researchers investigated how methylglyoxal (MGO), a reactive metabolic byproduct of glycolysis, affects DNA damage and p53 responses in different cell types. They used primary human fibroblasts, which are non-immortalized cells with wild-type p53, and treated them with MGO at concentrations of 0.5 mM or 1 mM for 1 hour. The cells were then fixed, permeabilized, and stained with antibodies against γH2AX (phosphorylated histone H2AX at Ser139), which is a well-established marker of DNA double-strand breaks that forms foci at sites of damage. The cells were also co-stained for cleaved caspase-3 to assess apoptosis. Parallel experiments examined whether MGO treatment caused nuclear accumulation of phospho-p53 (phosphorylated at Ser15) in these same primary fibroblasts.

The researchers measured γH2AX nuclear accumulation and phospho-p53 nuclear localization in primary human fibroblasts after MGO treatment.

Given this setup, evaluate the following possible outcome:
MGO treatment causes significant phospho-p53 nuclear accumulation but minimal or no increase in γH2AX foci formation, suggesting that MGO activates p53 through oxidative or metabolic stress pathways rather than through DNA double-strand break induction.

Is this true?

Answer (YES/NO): NO